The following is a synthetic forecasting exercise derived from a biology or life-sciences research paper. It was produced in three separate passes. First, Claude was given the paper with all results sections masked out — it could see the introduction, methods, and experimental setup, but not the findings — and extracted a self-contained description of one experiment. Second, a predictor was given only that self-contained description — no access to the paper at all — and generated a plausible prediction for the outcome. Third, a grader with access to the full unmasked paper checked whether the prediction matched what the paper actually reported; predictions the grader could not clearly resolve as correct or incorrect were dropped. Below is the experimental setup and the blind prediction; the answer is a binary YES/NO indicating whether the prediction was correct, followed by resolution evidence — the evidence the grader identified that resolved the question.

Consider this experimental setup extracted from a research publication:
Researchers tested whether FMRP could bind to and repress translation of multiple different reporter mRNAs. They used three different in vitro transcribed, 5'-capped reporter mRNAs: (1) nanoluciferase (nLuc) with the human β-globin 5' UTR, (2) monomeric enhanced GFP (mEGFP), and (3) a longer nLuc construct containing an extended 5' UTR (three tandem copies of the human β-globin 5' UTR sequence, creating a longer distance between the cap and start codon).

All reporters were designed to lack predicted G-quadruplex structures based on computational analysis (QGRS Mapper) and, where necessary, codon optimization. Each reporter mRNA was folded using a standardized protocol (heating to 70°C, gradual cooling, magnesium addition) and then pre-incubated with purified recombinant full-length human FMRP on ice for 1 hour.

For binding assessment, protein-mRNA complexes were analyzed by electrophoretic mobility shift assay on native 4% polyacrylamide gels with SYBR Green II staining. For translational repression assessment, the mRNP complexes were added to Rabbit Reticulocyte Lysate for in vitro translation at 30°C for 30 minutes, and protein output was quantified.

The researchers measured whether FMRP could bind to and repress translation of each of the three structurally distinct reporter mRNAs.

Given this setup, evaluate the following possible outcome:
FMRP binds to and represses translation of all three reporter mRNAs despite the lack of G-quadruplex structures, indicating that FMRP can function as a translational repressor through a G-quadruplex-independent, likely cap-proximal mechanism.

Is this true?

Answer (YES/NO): NO